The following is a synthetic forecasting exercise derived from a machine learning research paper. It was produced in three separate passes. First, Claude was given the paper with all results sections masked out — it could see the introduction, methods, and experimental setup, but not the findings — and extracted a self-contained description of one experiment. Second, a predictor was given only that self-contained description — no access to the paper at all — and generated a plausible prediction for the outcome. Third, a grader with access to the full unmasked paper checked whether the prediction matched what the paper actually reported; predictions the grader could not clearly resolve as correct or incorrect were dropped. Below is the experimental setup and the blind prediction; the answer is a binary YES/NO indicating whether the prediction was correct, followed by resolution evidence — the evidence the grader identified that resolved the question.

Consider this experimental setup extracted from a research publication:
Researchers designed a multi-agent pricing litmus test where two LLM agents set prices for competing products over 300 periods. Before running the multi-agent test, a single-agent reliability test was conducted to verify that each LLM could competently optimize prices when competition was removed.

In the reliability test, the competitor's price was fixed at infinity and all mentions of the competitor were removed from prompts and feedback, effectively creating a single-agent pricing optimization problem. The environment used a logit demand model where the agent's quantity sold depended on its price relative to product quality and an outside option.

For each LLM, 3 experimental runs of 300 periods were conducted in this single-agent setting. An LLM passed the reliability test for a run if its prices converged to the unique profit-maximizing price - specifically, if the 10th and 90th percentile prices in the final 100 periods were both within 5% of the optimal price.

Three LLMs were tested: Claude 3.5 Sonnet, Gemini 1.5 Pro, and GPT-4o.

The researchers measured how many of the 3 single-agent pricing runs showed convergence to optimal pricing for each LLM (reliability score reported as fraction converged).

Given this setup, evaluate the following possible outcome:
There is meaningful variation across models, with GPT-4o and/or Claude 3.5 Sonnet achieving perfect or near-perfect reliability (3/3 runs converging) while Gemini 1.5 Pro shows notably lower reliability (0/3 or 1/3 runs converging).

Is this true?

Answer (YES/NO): NO